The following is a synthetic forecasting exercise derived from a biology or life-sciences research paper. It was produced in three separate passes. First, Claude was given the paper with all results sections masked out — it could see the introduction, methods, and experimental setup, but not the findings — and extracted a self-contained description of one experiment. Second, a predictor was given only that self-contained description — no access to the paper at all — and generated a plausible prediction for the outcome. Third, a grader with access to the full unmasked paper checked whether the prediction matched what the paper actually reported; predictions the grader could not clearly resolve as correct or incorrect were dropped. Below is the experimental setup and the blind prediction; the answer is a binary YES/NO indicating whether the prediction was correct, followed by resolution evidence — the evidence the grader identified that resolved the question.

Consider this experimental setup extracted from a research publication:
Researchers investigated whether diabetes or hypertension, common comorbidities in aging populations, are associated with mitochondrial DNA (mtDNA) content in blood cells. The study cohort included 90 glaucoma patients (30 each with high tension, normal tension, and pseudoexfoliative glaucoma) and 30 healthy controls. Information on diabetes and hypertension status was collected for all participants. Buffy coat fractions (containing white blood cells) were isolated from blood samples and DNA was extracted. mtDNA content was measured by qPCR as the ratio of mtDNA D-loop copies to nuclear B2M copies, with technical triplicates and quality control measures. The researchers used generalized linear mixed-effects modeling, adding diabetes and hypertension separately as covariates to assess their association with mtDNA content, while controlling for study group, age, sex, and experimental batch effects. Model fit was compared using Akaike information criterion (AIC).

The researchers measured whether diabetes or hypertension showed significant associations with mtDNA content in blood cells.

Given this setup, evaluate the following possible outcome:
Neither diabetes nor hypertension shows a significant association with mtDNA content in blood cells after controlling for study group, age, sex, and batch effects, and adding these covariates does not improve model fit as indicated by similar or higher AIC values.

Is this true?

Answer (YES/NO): YES